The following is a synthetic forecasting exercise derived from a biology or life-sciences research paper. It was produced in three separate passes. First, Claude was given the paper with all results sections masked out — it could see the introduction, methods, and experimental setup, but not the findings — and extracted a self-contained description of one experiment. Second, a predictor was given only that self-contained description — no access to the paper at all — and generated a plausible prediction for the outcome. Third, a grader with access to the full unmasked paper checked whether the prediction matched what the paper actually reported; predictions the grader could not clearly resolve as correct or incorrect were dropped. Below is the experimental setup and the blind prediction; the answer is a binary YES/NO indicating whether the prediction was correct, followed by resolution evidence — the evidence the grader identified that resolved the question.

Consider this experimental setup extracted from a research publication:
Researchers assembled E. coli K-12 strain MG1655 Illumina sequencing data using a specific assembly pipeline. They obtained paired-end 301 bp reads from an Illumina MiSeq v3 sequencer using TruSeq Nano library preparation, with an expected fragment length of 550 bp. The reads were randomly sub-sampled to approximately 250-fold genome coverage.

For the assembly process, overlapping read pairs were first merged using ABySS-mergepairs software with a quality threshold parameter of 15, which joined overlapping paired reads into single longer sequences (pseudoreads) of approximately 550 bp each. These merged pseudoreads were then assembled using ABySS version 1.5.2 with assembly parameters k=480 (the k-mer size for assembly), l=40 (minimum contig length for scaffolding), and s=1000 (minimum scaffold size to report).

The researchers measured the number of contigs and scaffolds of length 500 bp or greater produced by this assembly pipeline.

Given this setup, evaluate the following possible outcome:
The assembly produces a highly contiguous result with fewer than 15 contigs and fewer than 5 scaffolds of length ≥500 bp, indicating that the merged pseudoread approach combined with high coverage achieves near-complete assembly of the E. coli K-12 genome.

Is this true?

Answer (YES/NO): NO